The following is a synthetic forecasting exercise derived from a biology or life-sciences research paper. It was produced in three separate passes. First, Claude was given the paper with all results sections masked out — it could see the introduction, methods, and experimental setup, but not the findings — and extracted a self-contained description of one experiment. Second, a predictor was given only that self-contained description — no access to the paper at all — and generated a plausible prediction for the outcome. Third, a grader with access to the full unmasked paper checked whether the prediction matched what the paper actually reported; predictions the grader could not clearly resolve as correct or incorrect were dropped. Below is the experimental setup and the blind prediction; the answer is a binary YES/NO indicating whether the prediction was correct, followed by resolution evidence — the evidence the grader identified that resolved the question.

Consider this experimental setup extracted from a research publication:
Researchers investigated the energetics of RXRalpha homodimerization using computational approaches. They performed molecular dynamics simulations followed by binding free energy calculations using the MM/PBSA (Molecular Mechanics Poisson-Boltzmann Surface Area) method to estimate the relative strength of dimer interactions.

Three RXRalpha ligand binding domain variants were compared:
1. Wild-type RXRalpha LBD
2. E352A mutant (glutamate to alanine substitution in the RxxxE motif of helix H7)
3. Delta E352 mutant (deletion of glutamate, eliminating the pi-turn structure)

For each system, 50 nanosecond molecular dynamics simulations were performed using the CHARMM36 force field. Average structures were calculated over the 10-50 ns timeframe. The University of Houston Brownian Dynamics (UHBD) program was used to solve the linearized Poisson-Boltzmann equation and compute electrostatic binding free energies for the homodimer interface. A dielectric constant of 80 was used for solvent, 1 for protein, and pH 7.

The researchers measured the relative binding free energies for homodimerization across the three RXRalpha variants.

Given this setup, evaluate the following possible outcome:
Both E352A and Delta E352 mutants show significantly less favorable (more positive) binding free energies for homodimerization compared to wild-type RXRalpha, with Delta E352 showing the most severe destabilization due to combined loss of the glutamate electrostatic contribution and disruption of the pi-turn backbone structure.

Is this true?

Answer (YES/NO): NO